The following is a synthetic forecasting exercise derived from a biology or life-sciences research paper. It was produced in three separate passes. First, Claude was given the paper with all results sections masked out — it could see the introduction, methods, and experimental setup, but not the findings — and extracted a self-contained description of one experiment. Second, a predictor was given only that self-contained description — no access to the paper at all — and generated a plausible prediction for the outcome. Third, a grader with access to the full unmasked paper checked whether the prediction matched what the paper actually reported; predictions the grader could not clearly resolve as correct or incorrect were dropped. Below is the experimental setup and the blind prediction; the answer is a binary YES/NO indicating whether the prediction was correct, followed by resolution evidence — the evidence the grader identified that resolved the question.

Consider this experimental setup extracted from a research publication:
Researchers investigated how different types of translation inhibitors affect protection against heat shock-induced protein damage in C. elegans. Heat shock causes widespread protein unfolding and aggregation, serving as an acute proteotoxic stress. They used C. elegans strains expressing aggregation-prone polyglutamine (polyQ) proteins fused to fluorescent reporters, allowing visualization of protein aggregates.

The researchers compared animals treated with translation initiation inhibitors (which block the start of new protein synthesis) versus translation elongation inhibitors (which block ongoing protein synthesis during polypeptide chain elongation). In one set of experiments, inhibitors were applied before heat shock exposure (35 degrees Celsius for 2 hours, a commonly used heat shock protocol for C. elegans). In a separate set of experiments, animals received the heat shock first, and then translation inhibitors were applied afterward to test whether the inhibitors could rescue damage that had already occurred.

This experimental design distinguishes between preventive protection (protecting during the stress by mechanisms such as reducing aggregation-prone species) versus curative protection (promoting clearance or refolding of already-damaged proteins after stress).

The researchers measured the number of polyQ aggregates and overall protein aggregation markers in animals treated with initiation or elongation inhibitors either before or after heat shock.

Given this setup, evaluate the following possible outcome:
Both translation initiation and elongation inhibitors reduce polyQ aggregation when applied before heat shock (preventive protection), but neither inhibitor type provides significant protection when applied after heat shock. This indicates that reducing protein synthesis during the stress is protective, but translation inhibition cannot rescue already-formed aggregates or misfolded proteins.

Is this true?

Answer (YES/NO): NO